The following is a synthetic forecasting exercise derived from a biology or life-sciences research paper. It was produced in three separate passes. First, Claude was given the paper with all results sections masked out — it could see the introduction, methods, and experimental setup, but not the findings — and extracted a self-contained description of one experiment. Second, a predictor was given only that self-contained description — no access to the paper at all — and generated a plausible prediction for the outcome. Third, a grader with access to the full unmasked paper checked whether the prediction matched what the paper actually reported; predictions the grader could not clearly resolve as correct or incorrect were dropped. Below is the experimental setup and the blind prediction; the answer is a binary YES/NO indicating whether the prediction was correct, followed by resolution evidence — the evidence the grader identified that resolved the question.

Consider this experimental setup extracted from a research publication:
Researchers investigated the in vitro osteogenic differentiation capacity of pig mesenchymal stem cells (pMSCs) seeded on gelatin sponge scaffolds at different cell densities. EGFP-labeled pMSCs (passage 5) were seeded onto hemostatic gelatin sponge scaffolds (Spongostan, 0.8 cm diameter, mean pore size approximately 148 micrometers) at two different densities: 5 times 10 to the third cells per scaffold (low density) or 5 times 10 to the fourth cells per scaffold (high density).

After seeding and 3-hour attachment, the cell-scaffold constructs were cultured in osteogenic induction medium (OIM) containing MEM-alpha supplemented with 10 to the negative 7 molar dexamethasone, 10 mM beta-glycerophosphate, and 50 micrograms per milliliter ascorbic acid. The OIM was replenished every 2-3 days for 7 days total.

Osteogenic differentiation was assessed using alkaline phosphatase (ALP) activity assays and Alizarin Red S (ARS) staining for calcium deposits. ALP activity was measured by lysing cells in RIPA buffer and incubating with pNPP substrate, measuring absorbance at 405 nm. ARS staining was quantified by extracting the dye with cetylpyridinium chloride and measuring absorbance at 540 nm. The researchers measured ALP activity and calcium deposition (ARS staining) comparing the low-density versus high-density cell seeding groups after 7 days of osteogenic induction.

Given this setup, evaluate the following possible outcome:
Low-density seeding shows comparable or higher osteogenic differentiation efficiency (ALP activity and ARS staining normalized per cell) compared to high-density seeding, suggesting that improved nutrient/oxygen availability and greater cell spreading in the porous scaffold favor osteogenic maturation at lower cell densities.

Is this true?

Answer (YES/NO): NO